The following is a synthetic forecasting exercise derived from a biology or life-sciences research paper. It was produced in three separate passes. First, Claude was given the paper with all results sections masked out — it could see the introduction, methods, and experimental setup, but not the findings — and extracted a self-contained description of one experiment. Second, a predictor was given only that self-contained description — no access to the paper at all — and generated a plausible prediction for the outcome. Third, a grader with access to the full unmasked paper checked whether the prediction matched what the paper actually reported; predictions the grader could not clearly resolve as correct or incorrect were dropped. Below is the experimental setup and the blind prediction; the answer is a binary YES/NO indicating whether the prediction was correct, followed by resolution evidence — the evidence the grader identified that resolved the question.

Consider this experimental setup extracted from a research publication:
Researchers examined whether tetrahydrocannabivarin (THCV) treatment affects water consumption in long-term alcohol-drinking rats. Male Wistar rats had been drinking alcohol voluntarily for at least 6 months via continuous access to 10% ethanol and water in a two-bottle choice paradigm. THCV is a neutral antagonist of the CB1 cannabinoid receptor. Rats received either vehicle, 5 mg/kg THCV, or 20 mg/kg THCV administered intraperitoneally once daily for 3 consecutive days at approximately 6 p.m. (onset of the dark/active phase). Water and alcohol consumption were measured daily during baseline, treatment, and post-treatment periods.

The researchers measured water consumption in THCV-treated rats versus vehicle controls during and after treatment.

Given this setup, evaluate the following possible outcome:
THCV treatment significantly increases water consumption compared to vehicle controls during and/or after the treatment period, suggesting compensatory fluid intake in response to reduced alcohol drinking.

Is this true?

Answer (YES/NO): NO